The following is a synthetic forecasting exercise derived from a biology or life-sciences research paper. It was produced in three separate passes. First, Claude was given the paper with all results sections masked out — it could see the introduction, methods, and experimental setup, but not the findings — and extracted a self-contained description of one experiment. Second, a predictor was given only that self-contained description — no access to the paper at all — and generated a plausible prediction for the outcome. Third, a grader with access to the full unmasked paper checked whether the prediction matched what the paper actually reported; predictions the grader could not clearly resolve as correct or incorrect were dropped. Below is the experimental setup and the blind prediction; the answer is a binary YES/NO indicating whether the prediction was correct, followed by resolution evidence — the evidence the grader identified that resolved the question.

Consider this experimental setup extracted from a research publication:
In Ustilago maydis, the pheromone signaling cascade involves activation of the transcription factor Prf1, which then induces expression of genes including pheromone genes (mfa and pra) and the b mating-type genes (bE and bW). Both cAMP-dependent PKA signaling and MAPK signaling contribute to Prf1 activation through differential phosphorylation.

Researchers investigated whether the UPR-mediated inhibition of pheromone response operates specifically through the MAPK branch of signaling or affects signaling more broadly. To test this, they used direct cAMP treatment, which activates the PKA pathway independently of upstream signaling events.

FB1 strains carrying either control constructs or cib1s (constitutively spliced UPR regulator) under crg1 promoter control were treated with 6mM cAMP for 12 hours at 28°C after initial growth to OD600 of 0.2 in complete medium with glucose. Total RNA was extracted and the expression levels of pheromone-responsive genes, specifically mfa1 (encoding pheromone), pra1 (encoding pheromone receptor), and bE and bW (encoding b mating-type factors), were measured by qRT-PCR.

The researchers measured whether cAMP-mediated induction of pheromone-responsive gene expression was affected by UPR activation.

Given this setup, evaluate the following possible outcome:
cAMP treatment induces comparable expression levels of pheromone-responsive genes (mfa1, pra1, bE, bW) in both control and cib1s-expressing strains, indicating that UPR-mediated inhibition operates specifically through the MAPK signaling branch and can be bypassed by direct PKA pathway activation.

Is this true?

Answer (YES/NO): NO